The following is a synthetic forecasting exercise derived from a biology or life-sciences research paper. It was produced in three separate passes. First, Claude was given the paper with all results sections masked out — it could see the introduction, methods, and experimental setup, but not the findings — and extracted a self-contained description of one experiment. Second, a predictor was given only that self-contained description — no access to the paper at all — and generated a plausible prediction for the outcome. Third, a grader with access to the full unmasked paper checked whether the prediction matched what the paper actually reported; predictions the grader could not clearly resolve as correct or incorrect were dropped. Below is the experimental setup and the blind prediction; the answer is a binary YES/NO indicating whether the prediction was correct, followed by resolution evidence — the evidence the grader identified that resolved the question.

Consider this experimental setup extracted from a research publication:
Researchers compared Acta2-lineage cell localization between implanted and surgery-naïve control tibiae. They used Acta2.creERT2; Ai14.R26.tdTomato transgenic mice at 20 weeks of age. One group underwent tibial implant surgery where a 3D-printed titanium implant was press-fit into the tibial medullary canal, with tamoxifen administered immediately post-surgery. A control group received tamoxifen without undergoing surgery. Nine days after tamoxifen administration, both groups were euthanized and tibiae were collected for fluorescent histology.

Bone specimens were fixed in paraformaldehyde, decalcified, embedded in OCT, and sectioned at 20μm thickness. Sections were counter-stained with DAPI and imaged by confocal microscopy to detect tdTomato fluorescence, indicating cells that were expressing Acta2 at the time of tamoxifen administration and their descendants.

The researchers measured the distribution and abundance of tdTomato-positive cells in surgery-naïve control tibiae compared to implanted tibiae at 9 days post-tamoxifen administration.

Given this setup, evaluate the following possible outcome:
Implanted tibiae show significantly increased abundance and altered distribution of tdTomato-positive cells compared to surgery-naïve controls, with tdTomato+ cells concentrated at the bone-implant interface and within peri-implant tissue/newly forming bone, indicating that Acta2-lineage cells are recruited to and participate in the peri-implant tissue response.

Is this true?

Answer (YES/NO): YES